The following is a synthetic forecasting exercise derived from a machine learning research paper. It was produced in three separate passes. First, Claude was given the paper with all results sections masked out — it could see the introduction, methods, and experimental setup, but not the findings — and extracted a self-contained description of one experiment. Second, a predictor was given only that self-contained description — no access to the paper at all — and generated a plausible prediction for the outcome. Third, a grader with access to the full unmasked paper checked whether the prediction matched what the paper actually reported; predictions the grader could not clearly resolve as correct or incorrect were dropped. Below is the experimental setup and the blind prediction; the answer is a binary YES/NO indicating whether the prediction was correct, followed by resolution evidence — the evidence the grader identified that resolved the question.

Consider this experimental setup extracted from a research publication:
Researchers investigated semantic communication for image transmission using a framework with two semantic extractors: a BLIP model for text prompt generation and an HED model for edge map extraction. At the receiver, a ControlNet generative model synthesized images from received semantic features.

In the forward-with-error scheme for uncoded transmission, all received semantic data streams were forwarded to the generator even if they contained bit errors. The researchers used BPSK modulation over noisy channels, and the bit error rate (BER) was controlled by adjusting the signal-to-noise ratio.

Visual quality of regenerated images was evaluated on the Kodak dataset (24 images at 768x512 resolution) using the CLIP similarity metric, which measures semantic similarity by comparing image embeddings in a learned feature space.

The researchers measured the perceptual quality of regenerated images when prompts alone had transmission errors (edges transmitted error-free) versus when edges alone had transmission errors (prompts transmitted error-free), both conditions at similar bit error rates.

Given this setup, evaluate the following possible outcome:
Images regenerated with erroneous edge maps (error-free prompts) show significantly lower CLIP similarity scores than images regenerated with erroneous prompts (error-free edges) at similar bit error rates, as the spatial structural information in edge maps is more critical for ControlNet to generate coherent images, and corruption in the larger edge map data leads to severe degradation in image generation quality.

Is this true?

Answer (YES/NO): NO